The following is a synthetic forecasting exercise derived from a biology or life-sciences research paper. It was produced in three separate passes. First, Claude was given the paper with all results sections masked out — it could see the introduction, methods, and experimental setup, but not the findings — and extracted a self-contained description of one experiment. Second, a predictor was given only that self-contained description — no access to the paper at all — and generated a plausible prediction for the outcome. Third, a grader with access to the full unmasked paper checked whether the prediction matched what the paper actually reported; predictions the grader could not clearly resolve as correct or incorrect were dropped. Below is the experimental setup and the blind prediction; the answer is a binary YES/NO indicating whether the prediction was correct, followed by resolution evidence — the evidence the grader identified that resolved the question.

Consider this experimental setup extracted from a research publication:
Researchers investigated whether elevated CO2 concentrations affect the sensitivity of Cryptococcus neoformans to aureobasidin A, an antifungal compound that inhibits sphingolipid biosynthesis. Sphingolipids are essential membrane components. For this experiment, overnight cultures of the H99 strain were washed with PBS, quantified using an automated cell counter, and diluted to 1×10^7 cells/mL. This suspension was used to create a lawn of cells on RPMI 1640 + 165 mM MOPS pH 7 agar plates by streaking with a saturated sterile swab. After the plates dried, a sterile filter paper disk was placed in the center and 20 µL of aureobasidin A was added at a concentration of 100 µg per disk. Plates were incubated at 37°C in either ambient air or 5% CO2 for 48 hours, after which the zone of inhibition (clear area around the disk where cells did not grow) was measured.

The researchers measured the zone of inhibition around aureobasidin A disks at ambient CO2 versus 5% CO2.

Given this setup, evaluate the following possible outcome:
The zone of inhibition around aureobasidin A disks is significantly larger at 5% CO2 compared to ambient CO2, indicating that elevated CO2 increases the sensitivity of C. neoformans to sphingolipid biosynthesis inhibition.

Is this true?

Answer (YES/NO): YES